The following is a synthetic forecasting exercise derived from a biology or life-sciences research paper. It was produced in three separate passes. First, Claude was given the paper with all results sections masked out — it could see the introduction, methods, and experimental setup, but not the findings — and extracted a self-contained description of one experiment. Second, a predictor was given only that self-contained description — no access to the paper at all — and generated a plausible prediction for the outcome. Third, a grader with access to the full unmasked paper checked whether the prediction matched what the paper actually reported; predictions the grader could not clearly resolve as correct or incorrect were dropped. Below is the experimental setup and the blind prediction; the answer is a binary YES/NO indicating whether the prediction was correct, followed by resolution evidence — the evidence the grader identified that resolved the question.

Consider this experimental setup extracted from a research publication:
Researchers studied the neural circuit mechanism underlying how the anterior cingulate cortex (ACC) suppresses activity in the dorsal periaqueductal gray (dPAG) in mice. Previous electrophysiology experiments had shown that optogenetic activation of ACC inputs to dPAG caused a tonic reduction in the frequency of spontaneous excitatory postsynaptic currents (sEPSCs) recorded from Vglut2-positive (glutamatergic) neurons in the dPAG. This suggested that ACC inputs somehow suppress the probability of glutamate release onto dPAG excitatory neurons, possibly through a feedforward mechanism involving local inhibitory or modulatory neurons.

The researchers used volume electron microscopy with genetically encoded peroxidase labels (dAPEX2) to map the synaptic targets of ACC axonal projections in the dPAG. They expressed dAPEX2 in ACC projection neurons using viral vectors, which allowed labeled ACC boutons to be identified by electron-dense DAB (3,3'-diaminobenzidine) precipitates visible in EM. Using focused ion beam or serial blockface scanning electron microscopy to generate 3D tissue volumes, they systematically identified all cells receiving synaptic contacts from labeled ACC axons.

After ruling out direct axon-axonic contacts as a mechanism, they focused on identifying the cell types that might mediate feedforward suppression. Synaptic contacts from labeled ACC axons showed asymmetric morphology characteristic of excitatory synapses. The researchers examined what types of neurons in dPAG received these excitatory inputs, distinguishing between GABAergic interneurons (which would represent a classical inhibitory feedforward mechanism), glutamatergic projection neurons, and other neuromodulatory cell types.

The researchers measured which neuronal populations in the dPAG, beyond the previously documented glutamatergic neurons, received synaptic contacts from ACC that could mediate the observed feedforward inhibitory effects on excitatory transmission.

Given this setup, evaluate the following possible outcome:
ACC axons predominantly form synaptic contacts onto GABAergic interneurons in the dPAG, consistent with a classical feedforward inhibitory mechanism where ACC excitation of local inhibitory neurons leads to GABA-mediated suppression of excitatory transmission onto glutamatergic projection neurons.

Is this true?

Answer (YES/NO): NO